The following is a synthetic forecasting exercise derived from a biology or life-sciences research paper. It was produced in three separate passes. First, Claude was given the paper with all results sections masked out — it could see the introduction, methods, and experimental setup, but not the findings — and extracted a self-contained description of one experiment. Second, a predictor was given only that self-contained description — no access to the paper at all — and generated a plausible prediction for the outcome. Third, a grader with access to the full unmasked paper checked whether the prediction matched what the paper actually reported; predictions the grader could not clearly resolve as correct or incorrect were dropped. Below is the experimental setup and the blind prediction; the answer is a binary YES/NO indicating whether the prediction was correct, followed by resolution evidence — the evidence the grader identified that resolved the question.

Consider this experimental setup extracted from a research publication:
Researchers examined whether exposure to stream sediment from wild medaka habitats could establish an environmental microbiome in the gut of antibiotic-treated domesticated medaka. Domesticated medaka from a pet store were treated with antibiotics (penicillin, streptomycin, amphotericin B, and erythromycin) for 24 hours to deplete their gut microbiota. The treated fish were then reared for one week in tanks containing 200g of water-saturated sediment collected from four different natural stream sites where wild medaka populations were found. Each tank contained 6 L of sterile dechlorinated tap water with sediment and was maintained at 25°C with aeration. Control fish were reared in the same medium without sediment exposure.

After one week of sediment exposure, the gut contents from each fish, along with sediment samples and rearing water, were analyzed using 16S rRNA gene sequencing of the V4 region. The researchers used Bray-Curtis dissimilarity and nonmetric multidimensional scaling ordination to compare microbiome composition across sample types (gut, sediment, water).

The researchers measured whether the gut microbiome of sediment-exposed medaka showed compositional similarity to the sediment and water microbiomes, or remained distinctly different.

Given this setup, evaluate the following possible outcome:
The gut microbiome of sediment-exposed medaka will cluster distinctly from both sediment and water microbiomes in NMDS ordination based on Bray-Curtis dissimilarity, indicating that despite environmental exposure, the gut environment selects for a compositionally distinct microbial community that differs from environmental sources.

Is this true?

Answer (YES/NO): NO